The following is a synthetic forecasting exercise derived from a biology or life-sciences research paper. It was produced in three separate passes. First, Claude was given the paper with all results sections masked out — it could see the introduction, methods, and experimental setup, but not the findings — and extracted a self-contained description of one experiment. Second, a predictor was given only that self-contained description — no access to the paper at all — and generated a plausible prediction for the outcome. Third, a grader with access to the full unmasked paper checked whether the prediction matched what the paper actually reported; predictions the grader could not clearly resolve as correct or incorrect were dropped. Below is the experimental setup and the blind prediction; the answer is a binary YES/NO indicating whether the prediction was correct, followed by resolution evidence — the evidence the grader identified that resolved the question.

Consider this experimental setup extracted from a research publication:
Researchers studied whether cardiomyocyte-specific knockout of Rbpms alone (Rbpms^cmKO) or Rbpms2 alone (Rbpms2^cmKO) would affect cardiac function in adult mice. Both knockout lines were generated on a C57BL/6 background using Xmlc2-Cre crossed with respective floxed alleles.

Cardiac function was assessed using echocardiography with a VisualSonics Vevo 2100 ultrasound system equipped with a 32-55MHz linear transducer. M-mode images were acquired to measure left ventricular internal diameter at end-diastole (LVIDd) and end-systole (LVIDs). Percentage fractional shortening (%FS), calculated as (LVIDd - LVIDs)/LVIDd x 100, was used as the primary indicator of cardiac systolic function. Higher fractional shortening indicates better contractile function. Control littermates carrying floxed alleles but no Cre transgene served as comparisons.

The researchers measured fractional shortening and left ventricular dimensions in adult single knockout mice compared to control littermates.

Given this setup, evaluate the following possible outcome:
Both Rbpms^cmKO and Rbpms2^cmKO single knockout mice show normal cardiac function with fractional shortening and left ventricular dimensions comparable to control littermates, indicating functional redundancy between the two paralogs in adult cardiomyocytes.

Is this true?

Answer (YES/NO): NO